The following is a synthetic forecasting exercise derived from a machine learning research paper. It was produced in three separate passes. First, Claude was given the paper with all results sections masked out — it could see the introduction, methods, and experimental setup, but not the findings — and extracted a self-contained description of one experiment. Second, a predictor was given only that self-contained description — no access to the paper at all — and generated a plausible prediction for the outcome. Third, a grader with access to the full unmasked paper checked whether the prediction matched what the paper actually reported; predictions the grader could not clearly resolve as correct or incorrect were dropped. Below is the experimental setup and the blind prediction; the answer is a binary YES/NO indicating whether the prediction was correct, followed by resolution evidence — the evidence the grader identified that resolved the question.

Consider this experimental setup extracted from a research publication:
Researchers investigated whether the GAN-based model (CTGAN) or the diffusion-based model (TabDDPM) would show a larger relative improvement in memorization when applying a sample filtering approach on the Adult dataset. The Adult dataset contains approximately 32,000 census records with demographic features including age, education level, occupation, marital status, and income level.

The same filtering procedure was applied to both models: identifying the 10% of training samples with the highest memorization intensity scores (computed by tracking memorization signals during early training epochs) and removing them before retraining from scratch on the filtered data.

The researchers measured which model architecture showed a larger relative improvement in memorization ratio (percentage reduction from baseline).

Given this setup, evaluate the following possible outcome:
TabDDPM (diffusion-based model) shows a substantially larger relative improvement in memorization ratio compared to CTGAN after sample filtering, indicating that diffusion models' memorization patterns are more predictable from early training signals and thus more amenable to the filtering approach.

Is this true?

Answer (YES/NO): NO